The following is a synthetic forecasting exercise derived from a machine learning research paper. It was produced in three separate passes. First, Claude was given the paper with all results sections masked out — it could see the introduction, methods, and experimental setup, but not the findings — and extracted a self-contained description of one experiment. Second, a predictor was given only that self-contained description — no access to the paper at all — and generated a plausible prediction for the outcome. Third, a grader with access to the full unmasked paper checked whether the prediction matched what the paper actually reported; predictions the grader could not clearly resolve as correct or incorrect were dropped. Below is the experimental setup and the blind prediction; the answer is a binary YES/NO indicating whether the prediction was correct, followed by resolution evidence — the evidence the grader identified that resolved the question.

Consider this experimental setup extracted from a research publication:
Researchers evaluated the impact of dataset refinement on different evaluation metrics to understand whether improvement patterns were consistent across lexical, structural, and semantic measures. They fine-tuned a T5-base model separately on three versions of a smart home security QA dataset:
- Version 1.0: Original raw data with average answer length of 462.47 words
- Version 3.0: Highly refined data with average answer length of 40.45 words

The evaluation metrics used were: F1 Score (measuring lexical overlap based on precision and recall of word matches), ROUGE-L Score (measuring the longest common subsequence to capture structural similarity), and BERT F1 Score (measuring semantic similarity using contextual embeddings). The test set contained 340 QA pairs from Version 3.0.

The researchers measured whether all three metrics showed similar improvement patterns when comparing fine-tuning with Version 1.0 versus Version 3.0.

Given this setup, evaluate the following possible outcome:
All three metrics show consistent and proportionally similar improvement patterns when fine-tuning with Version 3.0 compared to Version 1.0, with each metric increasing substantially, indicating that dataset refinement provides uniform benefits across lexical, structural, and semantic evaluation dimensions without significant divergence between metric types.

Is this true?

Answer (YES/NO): NO